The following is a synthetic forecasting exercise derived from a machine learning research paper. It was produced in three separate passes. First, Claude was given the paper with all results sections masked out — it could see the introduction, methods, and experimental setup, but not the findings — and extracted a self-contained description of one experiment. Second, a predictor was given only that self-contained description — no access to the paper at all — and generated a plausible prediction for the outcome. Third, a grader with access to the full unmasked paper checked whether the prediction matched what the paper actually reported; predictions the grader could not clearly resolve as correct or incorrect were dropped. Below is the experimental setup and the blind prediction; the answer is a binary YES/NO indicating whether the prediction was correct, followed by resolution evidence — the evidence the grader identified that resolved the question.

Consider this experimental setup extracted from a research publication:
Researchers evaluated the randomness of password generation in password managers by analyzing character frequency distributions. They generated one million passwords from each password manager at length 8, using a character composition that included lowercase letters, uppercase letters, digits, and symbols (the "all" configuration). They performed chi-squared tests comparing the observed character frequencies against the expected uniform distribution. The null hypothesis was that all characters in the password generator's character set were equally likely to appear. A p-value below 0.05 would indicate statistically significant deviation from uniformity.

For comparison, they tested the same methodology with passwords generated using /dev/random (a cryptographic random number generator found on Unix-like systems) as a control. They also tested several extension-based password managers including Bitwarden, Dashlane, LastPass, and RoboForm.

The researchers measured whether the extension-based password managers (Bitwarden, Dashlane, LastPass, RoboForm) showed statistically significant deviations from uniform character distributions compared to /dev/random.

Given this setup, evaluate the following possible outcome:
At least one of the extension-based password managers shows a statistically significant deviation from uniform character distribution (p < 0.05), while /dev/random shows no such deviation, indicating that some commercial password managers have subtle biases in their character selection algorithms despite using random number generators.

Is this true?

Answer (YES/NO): YES